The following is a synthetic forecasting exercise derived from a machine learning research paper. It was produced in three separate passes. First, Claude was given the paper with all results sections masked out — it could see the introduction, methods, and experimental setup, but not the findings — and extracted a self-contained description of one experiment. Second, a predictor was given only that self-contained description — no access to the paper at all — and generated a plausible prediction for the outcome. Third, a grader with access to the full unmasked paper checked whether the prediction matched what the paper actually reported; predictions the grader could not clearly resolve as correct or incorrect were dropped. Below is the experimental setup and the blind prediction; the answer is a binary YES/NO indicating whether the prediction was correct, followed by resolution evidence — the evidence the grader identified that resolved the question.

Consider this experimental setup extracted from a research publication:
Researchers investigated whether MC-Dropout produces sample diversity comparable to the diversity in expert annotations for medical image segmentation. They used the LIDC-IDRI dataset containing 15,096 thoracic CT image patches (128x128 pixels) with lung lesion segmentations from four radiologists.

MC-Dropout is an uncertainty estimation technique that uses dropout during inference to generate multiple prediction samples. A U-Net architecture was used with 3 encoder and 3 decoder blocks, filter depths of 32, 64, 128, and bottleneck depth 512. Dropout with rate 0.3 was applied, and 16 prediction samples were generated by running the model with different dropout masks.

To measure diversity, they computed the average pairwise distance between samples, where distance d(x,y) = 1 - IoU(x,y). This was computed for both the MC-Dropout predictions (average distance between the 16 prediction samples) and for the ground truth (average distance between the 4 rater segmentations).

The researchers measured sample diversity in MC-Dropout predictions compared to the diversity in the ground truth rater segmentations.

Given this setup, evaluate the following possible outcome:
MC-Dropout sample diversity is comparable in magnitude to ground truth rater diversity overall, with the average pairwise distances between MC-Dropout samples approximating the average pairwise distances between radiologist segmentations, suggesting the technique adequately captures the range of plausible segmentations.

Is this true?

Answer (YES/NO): NO